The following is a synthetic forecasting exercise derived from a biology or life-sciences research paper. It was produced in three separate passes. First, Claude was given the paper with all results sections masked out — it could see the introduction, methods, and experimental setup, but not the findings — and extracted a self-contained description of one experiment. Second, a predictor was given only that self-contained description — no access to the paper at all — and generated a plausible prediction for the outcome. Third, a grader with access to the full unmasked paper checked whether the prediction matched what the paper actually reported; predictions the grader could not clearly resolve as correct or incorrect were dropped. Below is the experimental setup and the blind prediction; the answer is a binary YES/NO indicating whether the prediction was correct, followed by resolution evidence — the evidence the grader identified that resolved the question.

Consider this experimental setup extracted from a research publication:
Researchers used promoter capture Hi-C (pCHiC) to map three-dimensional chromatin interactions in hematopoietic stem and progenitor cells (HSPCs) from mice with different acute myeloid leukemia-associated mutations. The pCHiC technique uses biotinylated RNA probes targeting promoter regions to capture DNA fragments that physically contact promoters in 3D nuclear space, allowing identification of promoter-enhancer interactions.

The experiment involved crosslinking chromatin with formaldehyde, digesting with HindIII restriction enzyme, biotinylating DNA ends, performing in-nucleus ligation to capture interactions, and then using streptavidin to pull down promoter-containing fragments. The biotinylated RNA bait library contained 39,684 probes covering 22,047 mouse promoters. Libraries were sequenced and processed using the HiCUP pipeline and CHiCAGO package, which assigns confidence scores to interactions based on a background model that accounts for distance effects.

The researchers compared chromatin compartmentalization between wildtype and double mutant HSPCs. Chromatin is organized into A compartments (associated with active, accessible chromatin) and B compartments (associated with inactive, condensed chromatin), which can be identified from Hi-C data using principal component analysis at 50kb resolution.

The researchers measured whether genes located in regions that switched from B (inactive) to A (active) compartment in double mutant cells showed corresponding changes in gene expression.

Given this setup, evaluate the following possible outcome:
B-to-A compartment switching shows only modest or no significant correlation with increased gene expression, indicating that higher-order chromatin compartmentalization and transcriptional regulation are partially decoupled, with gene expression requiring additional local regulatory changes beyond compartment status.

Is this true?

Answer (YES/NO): YES